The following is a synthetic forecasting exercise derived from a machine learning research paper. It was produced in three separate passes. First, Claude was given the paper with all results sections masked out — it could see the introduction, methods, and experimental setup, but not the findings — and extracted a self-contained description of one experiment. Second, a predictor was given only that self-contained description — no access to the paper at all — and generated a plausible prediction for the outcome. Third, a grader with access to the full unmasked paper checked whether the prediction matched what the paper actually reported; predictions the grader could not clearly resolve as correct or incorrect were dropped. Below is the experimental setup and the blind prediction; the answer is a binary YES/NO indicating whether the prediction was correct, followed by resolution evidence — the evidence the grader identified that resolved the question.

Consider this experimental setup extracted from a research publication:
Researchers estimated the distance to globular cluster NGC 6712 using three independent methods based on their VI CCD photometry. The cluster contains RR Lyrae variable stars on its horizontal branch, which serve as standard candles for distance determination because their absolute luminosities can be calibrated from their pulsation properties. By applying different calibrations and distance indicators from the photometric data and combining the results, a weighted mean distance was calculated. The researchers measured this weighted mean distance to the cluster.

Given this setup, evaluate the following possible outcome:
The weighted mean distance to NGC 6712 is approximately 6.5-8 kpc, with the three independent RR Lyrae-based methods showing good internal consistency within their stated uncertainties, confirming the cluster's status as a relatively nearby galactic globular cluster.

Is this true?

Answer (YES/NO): NO